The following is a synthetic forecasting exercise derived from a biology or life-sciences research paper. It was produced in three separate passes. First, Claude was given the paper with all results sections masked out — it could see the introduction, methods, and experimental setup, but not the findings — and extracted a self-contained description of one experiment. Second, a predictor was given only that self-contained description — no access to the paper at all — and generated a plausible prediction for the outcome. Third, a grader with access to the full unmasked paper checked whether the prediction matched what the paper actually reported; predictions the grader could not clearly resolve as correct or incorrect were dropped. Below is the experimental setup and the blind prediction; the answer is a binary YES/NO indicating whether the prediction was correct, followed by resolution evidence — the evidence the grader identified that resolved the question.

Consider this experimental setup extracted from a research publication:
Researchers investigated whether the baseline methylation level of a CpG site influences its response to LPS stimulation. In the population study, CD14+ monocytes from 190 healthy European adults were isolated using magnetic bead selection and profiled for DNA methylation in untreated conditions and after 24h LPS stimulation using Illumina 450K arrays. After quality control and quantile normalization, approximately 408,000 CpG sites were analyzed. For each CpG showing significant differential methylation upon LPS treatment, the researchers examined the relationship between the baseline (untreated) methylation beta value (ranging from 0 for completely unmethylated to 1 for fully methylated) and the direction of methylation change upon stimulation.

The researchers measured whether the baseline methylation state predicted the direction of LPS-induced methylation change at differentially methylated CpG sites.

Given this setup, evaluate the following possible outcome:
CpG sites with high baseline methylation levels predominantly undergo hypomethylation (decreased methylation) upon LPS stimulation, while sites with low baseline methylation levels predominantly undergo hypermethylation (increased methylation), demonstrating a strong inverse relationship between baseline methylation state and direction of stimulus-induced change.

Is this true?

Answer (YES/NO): NO